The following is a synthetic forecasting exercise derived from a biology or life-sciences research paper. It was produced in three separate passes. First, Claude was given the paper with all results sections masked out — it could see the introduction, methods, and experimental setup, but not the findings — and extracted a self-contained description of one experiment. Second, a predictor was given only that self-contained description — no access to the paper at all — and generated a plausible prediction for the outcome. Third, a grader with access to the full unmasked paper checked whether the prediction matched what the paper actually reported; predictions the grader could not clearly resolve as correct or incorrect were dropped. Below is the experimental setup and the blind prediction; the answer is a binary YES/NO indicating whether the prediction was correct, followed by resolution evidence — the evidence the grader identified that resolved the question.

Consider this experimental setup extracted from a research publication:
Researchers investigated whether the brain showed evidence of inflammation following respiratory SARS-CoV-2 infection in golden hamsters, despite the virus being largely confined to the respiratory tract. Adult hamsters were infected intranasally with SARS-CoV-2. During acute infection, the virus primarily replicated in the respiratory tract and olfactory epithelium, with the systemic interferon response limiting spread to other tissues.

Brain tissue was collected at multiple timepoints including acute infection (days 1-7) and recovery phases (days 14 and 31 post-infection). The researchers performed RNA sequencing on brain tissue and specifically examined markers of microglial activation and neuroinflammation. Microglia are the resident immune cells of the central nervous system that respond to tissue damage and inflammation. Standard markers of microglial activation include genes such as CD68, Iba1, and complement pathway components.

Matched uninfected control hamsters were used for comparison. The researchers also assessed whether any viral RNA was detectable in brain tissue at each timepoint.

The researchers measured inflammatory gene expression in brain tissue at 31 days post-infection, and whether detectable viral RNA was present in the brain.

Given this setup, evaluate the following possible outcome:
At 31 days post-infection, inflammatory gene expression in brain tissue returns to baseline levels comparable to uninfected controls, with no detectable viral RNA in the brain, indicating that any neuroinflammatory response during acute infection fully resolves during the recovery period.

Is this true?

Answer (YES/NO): NO